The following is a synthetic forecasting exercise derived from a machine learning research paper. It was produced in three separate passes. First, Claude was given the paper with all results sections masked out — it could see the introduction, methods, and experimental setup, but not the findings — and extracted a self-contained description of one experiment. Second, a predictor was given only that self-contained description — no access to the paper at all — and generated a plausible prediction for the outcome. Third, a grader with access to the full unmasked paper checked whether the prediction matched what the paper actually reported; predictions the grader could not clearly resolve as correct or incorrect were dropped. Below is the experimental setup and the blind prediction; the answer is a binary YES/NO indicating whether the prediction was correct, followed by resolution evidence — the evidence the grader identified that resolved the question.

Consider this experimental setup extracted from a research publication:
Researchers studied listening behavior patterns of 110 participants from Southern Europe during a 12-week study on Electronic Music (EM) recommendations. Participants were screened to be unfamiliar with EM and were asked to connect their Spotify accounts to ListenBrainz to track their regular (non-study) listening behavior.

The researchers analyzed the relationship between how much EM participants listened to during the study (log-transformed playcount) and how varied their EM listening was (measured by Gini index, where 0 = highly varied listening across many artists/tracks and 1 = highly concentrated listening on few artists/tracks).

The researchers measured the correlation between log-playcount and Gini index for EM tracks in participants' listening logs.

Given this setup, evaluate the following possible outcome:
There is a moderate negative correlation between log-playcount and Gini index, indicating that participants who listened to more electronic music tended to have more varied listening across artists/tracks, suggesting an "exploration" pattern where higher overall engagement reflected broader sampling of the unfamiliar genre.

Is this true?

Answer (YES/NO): NO